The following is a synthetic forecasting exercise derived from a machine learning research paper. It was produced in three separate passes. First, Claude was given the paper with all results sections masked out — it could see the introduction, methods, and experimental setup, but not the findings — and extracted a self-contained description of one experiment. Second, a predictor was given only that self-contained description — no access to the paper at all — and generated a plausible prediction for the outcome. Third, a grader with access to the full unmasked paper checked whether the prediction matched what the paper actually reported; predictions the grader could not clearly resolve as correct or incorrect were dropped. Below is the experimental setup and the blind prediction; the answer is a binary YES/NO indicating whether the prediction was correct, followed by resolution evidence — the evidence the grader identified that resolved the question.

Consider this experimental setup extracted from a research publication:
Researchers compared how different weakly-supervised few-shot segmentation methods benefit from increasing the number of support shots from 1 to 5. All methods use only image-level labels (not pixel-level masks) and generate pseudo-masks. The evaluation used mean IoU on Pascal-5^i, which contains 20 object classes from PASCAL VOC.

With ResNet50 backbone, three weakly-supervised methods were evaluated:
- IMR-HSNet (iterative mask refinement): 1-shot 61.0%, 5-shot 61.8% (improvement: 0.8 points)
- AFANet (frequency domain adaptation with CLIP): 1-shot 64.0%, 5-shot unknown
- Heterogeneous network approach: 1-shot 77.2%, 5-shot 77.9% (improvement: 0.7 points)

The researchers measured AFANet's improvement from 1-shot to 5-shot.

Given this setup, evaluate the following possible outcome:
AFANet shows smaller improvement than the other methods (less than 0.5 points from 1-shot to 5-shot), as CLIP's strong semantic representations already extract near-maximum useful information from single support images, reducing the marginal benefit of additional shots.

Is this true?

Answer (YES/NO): NO